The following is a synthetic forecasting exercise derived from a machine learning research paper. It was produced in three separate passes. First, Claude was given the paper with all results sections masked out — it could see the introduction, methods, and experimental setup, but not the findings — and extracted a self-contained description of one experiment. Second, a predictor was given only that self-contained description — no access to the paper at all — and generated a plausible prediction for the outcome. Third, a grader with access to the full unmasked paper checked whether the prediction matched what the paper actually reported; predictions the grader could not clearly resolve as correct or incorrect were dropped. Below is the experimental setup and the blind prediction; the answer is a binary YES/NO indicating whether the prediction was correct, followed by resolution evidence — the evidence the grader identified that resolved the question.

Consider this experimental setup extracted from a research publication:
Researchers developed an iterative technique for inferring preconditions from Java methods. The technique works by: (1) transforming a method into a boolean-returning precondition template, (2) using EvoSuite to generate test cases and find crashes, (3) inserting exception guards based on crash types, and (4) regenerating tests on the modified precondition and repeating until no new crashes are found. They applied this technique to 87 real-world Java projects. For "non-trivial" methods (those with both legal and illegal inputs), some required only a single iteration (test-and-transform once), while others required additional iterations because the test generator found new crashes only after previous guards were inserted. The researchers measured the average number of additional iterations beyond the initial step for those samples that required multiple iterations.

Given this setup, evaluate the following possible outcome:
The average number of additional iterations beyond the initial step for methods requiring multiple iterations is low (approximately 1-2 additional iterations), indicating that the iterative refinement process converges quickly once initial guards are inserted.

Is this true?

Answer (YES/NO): YES